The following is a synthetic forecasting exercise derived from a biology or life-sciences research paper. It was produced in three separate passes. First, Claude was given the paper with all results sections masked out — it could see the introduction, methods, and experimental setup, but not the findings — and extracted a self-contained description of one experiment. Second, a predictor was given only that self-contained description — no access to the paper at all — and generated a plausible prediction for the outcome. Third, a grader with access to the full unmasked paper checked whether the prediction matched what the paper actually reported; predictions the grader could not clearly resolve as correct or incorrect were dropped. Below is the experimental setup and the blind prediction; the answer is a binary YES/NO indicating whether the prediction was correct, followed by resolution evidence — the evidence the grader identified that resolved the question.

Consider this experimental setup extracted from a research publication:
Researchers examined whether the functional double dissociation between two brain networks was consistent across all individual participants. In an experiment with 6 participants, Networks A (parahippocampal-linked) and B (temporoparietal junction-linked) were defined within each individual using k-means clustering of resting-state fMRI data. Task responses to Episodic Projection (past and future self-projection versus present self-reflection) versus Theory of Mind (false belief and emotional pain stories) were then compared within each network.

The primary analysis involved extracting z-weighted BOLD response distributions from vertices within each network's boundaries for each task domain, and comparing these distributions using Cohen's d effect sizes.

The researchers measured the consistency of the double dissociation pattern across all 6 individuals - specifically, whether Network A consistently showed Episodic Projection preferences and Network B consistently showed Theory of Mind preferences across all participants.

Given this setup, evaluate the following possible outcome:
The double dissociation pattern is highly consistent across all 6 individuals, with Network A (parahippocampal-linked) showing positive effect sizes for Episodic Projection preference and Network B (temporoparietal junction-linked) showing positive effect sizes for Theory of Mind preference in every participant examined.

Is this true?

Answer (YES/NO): YES